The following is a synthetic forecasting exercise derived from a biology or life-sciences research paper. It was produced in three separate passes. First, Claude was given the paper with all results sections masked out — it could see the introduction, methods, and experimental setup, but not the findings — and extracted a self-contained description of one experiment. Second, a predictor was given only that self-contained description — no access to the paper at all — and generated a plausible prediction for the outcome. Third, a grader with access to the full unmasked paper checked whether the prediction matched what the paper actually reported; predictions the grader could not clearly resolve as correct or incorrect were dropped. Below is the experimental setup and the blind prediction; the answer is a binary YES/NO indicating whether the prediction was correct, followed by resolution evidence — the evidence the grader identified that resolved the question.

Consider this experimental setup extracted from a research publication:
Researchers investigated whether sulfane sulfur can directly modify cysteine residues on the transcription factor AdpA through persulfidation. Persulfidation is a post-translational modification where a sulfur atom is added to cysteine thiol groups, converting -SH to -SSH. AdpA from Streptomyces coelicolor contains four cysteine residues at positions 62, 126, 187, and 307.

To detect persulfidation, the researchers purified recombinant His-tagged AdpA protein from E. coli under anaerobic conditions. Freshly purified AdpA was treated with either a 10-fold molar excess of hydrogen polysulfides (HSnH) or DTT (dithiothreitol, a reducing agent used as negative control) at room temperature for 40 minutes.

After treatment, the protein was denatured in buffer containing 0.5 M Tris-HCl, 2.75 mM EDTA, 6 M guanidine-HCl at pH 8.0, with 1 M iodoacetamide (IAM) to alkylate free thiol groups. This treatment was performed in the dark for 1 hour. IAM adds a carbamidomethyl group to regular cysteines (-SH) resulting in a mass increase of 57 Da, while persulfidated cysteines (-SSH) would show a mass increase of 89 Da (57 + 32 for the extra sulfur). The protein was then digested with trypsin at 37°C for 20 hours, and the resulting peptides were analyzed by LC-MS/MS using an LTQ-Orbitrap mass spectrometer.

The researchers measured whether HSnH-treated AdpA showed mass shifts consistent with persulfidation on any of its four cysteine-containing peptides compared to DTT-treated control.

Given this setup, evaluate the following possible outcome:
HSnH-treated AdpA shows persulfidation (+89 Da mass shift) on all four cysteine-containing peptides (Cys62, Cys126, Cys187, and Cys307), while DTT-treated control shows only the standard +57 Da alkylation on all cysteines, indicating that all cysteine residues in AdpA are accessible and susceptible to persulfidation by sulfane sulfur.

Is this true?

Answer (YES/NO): NO